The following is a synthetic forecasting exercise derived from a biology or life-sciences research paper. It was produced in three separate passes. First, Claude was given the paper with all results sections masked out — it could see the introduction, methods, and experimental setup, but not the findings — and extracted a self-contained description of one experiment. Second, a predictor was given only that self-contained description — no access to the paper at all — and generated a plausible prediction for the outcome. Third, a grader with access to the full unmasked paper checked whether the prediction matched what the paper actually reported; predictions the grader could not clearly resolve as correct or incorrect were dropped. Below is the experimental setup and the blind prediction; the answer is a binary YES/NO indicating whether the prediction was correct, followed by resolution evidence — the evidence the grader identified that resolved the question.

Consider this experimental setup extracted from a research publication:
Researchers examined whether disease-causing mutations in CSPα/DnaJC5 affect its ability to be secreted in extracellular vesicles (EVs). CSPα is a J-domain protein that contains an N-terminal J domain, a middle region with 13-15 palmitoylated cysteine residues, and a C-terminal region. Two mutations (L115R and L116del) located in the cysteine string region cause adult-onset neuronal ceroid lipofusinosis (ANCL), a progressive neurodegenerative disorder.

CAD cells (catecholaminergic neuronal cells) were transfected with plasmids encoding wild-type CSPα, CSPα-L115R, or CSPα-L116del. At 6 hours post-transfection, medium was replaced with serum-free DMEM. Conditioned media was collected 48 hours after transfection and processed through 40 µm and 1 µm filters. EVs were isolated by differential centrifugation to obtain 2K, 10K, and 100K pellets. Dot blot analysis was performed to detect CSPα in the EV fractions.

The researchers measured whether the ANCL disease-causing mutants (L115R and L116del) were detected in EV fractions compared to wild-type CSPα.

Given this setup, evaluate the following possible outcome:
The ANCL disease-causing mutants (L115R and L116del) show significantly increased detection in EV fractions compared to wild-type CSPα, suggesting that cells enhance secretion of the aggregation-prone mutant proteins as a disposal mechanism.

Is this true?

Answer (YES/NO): NO